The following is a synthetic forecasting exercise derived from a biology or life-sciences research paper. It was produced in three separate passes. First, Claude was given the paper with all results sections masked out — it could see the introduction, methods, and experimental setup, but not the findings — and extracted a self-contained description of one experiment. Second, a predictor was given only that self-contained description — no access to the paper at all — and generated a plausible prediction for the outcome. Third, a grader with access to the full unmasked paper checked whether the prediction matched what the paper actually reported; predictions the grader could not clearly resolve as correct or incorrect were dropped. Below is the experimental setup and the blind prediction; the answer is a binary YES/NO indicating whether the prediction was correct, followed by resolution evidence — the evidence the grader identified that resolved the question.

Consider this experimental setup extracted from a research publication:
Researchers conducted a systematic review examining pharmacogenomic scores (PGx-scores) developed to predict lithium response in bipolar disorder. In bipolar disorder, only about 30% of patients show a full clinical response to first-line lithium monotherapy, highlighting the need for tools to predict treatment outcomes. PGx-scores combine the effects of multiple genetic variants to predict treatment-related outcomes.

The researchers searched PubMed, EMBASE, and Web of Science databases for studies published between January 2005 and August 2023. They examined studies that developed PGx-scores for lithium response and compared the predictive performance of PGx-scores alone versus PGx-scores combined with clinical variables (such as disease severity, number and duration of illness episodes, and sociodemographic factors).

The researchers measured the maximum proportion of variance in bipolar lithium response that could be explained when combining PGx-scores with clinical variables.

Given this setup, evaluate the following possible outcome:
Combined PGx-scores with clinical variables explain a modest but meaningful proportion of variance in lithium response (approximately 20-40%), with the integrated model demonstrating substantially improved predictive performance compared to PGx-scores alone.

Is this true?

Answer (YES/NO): NO